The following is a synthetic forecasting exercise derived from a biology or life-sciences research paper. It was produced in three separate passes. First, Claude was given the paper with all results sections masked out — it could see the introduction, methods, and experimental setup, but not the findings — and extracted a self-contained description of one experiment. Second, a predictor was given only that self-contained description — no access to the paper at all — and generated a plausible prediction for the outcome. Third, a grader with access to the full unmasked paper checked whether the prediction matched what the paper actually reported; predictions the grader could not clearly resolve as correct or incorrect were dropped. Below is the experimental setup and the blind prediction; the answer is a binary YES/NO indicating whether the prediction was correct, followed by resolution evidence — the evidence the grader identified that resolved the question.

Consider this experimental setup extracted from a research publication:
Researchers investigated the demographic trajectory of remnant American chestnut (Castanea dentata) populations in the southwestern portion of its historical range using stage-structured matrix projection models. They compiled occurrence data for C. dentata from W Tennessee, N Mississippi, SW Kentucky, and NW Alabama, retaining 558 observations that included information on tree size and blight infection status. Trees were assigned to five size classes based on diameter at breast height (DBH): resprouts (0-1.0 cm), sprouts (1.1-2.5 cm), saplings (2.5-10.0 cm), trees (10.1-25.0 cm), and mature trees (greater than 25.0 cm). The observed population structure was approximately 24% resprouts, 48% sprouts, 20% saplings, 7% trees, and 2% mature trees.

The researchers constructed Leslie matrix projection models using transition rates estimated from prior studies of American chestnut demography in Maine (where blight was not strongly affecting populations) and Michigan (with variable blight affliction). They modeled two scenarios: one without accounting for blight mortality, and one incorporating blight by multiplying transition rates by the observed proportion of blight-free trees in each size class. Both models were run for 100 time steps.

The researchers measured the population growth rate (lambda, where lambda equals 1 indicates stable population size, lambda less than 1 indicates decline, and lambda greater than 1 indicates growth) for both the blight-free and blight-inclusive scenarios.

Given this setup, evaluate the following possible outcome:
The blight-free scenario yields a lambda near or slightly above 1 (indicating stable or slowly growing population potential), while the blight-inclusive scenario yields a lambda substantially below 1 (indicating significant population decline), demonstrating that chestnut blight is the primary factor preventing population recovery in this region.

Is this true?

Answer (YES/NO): YES